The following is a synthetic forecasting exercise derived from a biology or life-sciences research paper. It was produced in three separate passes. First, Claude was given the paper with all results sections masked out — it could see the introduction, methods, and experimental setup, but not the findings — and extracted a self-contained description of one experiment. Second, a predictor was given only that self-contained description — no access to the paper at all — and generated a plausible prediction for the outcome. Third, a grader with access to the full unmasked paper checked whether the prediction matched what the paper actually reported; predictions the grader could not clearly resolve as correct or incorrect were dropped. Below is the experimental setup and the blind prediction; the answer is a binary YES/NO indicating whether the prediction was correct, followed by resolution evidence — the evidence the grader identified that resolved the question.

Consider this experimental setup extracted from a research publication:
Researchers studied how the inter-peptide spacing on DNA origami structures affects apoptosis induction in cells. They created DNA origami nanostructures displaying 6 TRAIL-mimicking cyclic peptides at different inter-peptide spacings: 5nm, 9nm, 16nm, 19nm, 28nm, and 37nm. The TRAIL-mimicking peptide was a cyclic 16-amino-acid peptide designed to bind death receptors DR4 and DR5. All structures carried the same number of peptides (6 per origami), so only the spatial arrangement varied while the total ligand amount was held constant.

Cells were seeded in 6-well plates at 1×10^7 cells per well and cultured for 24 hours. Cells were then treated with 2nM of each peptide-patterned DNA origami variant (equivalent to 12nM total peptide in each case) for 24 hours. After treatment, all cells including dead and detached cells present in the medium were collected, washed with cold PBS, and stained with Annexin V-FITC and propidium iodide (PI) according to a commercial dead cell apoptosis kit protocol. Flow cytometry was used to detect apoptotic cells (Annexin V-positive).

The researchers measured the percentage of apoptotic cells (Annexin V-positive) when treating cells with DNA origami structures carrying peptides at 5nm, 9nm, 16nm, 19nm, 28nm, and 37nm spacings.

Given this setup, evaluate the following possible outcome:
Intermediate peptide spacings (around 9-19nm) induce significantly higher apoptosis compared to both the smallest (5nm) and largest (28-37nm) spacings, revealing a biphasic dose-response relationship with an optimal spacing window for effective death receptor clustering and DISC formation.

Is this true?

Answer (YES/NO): NO